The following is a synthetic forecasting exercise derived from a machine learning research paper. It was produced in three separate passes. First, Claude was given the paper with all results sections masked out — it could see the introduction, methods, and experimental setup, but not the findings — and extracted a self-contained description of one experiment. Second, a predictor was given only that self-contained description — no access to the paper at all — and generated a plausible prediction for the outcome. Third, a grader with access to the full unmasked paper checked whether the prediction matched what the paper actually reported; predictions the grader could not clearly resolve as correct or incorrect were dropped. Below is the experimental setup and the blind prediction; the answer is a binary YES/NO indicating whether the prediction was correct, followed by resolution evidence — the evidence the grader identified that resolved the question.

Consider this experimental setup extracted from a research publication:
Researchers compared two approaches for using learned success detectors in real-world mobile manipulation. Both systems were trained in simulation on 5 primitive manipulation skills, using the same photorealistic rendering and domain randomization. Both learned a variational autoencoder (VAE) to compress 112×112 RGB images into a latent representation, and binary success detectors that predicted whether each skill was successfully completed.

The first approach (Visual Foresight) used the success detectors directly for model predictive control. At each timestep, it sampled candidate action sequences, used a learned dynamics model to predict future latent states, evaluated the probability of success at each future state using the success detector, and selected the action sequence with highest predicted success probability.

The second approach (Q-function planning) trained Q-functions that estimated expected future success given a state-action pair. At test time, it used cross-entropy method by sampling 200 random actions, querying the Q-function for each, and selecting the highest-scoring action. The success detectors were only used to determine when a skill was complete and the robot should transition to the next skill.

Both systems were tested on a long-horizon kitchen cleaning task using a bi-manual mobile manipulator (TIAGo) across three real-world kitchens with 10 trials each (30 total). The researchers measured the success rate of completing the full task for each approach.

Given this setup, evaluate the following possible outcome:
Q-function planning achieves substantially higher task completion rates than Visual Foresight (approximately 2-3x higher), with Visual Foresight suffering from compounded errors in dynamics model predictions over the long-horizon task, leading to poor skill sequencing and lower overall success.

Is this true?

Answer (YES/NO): NO